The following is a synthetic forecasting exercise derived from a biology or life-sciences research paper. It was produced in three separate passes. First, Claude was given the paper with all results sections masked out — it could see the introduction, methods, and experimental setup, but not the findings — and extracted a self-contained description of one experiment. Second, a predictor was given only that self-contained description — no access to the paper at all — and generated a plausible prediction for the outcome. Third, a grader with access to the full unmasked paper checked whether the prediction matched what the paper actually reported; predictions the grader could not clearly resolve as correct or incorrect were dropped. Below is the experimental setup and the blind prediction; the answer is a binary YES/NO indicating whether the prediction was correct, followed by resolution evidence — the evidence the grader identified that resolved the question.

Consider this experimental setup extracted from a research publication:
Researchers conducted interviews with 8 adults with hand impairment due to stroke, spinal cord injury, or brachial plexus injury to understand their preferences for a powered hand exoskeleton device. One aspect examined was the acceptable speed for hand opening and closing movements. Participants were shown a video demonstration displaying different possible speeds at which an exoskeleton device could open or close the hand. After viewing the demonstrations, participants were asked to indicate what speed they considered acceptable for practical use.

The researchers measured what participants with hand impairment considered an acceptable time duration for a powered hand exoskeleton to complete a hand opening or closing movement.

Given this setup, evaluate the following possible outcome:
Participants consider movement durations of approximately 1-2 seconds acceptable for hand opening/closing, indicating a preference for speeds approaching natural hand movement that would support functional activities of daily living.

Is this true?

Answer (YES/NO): YES